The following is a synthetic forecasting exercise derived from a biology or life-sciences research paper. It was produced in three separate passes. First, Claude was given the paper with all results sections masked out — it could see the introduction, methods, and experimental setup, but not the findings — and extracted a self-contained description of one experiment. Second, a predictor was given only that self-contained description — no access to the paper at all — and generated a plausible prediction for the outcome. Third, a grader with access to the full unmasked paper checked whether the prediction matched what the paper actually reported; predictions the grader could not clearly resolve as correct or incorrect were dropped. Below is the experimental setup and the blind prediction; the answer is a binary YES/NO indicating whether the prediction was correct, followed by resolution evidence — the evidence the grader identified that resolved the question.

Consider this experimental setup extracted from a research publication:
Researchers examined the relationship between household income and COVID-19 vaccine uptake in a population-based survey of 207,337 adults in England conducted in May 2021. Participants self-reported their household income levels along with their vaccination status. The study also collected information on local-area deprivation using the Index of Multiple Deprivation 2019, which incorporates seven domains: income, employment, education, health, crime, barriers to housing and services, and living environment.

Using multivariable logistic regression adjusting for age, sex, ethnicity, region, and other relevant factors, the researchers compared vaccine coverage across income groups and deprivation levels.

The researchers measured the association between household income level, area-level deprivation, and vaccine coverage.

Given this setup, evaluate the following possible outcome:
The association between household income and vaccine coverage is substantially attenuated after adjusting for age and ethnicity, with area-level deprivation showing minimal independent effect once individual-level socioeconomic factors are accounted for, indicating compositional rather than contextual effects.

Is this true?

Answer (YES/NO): NO